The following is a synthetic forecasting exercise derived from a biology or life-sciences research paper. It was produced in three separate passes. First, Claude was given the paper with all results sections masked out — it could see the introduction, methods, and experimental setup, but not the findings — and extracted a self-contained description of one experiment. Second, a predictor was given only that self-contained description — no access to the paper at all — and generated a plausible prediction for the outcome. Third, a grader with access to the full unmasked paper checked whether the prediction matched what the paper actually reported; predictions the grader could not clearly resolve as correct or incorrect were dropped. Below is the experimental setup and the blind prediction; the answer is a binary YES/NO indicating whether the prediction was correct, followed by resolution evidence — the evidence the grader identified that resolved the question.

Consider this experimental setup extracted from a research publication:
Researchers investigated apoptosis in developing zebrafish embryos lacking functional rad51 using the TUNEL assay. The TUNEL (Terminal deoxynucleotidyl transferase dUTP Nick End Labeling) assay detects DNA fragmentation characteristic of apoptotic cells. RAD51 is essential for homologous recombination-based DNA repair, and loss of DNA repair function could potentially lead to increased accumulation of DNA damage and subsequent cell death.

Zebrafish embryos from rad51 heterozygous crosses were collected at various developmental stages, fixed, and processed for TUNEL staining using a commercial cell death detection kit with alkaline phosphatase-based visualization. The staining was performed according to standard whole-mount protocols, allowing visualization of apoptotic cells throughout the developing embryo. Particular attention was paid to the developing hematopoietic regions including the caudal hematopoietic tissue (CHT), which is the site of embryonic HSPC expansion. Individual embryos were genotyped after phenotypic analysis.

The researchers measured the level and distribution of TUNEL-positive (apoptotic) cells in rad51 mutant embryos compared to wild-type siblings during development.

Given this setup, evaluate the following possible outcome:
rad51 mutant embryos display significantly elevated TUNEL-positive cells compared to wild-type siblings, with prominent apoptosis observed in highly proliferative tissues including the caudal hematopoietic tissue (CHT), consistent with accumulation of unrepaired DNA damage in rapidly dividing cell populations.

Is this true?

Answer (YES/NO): YES